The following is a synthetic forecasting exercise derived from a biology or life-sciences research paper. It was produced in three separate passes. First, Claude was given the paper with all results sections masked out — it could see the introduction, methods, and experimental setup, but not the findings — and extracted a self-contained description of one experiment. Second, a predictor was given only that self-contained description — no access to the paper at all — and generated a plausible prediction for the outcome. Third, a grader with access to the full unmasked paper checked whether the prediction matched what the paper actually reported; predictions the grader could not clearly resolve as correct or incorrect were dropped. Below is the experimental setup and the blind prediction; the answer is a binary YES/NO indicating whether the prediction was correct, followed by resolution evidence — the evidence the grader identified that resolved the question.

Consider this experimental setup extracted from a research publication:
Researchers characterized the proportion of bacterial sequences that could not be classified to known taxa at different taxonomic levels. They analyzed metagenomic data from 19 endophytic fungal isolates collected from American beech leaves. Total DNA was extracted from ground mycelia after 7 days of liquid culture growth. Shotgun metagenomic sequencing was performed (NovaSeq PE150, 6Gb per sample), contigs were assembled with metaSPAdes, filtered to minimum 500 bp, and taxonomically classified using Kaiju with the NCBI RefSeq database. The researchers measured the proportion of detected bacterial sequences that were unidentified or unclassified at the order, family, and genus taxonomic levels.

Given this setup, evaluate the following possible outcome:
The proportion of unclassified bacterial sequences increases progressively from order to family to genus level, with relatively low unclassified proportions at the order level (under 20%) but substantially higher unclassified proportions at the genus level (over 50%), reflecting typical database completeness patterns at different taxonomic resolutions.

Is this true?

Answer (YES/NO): NO